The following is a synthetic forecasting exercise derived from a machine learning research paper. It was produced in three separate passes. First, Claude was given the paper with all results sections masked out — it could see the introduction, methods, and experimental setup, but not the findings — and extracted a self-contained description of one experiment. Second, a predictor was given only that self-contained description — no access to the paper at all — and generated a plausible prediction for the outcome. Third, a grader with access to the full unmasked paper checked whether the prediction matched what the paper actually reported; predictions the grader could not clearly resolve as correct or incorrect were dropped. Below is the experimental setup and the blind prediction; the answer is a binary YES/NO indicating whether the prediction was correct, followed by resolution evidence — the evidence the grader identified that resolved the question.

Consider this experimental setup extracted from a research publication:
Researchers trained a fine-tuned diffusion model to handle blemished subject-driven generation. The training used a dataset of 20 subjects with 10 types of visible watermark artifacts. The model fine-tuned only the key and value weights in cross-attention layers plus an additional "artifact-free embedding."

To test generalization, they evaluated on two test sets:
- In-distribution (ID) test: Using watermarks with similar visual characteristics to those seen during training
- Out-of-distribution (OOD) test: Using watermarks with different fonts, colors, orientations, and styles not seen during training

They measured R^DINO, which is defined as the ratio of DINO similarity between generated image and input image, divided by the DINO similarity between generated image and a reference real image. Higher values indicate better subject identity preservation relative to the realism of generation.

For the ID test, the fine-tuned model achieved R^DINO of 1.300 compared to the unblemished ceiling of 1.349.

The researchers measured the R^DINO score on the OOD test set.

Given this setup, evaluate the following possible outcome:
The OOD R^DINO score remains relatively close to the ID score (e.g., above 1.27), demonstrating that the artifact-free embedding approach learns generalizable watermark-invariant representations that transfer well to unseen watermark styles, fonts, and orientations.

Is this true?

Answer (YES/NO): NO